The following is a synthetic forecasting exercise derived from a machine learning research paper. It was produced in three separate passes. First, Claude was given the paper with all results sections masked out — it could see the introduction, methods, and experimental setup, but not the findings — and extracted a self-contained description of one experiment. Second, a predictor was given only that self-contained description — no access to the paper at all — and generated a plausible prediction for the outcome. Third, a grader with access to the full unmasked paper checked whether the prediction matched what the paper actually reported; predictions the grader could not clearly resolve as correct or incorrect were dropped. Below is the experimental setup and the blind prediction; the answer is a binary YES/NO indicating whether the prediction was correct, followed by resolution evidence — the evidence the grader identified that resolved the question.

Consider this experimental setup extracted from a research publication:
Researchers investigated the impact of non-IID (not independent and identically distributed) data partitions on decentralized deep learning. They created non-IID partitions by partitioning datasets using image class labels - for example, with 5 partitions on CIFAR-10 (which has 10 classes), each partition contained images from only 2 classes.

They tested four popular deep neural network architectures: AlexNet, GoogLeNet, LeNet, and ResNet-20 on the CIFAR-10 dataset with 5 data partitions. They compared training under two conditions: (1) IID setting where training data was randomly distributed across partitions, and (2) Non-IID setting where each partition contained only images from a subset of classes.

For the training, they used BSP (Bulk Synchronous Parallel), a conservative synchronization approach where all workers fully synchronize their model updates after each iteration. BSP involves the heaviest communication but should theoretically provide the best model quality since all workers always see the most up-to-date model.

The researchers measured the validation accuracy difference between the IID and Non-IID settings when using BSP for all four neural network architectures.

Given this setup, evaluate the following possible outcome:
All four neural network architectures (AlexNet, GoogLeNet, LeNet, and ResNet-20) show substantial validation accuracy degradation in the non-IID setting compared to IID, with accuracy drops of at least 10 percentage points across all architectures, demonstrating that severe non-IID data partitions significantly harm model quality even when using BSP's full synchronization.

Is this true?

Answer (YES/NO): NO